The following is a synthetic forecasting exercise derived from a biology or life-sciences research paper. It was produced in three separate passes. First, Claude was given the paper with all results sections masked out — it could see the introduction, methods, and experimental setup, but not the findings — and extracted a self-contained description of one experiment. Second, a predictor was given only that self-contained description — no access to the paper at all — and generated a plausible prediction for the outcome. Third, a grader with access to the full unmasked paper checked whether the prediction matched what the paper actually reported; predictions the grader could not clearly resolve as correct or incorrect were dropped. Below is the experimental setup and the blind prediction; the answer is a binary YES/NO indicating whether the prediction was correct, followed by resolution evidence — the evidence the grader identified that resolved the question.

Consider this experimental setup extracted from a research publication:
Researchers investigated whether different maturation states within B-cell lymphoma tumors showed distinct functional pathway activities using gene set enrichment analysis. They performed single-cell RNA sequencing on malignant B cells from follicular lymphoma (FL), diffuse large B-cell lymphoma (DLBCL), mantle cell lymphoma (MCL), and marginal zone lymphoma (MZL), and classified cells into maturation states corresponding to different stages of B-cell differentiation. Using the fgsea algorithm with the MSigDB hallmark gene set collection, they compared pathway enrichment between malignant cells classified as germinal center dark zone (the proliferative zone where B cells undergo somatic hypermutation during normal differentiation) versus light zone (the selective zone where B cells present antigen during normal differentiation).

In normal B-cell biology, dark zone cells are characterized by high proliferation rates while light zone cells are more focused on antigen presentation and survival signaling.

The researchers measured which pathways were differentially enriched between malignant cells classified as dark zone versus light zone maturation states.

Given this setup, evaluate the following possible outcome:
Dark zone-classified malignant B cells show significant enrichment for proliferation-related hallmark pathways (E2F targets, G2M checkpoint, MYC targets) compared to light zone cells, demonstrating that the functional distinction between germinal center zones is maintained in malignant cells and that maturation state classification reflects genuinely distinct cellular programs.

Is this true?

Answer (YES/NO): NO